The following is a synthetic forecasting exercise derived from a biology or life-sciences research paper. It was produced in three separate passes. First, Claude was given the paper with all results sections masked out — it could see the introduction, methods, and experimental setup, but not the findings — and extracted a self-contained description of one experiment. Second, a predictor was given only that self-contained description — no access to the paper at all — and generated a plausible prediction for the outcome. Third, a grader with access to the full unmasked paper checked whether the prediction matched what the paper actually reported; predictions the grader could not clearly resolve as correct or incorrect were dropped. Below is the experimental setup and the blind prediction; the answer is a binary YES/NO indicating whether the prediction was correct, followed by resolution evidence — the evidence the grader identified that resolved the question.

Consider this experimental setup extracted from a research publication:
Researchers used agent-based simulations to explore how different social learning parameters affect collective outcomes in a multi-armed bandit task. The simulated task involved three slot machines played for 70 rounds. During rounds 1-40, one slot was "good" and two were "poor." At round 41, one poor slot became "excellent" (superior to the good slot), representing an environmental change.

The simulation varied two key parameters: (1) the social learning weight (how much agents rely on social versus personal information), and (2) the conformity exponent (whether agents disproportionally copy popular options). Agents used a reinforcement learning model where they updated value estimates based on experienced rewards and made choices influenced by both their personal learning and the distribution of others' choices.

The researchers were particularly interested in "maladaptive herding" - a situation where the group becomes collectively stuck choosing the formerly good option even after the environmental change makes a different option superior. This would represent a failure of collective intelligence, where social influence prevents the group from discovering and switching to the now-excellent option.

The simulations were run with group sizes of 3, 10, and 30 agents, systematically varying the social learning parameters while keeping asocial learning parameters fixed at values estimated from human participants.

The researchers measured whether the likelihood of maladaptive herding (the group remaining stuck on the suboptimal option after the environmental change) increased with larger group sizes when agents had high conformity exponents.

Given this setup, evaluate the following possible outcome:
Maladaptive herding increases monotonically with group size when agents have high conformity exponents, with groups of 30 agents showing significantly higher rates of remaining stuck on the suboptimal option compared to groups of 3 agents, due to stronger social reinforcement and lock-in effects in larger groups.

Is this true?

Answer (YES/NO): YES